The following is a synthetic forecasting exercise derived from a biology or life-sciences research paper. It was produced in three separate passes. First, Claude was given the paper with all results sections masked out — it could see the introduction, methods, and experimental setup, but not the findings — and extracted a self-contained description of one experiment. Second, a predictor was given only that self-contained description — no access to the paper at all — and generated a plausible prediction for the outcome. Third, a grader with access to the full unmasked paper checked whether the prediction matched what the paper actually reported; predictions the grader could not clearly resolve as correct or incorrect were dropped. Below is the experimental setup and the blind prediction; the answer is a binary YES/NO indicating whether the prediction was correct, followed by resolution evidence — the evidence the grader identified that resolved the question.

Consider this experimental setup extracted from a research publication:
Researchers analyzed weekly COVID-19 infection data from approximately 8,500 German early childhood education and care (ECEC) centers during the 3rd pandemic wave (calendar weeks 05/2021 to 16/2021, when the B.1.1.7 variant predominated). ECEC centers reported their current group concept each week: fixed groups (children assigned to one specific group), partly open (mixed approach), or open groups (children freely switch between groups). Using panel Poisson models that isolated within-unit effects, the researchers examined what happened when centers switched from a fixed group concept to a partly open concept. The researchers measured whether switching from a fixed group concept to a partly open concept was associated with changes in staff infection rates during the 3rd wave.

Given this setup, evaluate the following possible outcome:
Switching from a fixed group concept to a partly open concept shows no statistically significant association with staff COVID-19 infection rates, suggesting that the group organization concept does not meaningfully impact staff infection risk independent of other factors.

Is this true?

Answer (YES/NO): NO